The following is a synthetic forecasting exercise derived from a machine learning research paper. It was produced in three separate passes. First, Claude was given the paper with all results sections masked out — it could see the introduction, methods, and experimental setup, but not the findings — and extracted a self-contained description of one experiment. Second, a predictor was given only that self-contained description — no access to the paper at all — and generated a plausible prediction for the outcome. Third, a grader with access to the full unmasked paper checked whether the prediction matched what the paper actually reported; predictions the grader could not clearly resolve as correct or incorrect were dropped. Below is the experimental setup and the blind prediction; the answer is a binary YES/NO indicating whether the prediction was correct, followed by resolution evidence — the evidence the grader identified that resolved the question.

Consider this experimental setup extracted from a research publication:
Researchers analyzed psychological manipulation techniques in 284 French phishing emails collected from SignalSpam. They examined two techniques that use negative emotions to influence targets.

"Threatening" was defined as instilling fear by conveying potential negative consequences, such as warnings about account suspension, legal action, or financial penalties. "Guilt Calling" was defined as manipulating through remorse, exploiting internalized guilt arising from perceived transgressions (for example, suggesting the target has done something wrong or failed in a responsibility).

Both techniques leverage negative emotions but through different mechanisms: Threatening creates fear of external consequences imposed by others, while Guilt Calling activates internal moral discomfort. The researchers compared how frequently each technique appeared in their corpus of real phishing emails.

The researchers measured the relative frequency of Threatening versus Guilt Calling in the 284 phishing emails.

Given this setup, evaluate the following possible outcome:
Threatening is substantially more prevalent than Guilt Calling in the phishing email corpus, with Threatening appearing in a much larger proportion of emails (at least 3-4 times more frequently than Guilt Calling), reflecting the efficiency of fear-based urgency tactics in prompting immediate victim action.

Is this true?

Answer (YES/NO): NO